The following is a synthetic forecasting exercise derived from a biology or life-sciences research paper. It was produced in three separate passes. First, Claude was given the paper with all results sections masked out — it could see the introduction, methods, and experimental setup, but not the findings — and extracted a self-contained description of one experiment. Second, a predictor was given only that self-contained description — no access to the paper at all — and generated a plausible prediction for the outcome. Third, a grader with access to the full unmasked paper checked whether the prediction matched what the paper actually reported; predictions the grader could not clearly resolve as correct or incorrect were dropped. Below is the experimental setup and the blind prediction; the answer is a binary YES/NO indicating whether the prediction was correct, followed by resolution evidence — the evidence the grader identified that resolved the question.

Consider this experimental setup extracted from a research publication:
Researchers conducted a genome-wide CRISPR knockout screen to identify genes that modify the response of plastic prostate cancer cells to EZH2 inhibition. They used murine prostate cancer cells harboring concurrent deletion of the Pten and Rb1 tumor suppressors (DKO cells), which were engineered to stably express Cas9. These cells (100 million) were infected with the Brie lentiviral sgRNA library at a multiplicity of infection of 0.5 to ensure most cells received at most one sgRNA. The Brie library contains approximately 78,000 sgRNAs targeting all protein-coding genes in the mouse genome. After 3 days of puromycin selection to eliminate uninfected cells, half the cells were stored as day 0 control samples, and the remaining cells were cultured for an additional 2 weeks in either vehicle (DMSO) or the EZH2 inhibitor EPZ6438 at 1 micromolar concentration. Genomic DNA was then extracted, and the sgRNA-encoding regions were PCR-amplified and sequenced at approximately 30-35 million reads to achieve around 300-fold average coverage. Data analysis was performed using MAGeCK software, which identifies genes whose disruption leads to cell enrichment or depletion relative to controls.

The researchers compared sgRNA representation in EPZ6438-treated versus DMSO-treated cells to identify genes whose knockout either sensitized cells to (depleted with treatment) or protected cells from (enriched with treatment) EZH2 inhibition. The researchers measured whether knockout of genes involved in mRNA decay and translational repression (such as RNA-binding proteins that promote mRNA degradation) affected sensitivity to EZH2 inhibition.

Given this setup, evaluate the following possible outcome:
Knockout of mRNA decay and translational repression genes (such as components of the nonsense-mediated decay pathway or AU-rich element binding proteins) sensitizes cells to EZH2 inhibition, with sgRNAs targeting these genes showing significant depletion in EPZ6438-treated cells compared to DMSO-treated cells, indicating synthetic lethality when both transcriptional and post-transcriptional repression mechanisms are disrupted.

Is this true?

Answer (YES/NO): NO